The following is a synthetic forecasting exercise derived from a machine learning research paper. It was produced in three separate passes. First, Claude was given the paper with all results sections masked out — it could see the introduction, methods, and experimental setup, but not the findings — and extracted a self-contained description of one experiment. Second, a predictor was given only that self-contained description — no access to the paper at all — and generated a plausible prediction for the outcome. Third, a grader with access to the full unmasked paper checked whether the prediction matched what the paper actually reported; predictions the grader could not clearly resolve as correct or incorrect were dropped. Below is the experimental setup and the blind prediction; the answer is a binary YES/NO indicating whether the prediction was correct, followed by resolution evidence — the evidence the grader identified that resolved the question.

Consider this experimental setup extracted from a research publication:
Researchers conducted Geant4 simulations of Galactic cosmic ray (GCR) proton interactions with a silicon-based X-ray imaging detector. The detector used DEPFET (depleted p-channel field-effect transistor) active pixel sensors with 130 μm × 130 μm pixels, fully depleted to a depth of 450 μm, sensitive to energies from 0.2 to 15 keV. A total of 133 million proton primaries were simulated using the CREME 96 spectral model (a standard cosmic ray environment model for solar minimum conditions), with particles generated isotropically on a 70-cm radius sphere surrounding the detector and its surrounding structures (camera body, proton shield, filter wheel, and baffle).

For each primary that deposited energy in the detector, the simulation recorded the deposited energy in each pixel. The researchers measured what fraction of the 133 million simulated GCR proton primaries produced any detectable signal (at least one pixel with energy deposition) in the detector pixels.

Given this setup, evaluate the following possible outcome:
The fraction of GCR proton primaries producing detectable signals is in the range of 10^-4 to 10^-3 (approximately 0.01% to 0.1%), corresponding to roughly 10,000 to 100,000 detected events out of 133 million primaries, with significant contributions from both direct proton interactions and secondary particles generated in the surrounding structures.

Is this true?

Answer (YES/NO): NO